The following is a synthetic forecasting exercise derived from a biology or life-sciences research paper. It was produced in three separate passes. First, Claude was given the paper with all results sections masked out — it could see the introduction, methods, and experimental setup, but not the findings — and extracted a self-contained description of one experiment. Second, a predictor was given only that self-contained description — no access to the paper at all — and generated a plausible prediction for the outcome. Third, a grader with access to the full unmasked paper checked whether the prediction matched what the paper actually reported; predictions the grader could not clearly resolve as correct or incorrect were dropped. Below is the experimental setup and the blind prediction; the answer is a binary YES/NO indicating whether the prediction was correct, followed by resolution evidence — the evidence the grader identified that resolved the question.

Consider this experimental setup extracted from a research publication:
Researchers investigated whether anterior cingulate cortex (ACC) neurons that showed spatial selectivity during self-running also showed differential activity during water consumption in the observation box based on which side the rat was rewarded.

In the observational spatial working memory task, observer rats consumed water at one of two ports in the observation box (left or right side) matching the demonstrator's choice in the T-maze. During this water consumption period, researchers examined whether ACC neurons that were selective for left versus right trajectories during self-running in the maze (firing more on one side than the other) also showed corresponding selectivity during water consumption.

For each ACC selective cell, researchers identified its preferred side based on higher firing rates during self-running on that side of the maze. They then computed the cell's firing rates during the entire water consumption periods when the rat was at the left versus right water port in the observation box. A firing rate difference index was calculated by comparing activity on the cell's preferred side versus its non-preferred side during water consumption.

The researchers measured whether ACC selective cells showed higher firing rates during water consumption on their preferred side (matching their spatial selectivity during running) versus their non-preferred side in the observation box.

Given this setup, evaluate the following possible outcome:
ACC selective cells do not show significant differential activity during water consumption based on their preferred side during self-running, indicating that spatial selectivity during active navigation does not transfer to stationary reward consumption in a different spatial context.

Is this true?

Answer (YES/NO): NO